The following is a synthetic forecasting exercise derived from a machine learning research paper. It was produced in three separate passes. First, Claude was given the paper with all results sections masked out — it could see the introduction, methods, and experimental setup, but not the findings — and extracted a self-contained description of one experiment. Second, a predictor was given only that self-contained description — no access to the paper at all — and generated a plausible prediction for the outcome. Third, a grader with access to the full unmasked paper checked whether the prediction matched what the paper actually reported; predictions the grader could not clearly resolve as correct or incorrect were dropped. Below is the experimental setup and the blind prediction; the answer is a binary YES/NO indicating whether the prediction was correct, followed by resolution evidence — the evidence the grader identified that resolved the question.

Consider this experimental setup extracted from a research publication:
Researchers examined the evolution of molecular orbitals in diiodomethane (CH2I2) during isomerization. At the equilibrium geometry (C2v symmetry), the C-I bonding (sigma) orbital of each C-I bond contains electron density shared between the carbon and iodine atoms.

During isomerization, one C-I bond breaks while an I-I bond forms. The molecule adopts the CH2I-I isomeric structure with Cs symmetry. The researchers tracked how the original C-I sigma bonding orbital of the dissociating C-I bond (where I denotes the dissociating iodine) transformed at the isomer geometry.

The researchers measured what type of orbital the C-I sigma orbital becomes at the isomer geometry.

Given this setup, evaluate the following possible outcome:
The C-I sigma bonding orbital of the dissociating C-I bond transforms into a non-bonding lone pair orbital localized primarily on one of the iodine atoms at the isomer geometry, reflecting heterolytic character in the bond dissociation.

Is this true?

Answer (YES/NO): NO